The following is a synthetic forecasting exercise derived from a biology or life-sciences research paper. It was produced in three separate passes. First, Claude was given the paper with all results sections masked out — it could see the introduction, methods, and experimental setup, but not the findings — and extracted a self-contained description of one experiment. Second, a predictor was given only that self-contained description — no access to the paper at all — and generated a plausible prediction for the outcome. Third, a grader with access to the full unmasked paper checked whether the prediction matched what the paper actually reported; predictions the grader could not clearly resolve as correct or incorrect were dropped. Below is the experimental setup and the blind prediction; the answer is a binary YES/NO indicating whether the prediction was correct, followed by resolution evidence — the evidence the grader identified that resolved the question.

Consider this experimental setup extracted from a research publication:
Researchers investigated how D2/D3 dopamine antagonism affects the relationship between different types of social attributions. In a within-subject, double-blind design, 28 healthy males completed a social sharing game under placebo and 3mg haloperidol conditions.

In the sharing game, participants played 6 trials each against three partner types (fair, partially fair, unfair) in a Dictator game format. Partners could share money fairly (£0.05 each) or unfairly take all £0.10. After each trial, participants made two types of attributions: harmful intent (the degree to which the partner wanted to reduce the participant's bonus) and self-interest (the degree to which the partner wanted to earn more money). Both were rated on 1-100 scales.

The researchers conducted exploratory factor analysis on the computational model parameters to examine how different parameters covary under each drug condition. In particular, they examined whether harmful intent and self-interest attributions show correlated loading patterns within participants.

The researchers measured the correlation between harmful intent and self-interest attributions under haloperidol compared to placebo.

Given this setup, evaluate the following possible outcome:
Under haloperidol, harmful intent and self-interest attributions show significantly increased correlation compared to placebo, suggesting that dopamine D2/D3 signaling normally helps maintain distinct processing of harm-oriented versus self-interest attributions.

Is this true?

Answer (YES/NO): NO